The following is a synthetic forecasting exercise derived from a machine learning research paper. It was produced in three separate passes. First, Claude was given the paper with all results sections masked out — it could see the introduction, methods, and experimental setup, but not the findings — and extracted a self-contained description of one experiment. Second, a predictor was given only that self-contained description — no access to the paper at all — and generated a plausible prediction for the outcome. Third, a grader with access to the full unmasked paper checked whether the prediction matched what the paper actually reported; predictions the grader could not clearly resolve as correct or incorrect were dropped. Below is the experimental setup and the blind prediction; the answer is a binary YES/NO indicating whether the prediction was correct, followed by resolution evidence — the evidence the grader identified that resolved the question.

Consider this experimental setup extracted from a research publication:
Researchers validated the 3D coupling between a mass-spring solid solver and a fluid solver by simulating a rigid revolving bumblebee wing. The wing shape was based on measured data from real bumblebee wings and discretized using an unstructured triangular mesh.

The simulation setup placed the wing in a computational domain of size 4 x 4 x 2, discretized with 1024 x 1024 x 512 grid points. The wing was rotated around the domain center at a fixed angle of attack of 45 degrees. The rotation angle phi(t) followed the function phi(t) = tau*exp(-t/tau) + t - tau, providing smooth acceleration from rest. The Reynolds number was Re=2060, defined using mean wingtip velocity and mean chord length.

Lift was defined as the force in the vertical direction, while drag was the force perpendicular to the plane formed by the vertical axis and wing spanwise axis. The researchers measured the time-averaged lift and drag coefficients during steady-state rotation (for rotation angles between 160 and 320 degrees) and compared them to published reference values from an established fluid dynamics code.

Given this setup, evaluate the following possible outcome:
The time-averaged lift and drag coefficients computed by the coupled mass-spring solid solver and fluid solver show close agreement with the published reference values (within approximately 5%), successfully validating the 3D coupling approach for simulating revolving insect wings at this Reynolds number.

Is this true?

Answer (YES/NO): YES